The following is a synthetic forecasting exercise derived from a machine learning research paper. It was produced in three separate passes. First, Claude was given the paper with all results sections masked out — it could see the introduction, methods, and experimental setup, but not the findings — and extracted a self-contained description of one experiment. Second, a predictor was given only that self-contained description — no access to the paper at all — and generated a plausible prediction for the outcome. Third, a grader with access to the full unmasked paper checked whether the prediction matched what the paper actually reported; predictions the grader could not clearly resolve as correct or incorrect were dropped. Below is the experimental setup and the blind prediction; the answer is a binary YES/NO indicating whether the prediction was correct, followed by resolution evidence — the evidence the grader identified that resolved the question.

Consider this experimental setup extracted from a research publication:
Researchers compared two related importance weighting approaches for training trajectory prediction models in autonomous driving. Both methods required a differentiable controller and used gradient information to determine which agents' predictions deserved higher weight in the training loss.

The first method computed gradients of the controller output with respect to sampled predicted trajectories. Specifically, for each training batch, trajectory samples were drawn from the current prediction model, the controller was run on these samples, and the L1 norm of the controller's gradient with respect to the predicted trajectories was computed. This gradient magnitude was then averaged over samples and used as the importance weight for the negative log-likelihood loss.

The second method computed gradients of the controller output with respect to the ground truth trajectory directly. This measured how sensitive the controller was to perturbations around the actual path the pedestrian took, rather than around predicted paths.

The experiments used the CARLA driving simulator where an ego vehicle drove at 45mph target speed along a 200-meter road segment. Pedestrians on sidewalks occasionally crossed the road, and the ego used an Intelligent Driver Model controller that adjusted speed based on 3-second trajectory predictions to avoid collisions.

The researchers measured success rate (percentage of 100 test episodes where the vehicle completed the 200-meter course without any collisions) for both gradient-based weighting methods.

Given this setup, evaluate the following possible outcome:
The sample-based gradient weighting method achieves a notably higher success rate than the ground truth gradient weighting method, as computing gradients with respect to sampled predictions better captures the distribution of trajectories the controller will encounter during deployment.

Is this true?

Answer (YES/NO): YES